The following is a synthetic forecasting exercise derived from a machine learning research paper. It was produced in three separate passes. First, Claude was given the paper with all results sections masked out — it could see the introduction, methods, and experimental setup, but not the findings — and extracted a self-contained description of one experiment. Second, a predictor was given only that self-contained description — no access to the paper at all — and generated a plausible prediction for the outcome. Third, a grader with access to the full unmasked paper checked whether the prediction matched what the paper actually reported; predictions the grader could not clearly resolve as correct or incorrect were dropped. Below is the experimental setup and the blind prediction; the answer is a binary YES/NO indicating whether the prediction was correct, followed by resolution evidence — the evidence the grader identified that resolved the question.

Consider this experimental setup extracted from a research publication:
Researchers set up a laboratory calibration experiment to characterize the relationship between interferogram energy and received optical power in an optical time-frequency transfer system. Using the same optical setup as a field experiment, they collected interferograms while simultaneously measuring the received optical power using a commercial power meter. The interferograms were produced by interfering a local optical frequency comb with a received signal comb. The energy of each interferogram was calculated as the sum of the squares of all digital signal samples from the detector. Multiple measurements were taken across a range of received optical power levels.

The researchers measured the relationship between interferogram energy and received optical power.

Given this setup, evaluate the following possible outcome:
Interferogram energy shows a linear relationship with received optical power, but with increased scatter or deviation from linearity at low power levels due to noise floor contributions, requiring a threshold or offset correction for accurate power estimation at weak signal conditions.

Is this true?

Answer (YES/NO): YES